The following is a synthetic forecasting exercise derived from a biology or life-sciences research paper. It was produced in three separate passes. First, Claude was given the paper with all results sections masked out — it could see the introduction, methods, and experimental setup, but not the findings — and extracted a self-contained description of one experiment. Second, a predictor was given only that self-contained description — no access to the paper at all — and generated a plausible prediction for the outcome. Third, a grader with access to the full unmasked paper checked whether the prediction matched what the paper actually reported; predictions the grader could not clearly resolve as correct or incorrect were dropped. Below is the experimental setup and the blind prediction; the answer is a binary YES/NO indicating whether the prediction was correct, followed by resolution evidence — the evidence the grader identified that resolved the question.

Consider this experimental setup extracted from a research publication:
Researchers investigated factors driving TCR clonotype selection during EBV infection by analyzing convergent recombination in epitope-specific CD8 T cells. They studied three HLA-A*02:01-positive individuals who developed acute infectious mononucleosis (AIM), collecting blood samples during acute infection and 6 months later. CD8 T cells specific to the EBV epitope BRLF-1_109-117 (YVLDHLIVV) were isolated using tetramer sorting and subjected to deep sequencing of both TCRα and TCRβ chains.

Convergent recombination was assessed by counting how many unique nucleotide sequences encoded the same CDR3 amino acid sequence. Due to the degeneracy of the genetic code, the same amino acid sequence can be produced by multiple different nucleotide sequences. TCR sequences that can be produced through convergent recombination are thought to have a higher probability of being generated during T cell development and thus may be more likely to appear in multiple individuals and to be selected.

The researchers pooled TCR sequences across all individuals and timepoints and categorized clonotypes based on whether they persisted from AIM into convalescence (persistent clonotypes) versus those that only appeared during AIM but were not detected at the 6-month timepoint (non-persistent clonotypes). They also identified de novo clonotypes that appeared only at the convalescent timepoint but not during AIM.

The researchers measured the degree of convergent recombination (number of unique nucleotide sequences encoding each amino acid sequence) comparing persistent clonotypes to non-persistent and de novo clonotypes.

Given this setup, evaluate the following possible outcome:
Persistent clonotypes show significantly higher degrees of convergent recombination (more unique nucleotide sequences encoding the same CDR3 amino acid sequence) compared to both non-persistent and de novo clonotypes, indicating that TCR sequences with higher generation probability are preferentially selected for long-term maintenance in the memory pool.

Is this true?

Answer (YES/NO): YES